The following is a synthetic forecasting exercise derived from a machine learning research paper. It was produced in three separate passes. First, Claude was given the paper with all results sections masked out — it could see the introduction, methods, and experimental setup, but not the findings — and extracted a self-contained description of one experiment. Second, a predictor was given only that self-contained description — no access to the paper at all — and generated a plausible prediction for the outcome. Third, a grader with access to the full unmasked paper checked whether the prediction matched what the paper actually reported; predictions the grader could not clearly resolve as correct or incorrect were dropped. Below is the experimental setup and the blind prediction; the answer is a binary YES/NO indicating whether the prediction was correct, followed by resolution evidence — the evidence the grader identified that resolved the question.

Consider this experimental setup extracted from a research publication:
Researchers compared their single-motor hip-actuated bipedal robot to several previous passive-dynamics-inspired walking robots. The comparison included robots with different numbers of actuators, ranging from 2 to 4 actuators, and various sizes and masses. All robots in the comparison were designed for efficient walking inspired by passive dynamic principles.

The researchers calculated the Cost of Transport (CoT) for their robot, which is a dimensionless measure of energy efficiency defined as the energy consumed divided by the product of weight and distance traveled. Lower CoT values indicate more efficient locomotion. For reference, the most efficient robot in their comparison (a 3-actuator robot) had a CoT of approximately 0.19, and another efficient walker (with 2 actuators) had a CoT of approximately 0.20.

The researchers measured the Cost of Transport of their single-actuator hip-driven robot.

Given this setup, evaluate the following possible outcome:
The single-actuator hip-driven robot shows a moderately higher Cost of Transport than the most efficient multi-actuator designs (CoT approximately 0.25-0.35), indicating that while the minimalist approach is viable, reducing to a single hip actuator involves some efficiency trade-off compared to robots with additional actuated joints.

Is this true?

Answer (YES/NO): NO